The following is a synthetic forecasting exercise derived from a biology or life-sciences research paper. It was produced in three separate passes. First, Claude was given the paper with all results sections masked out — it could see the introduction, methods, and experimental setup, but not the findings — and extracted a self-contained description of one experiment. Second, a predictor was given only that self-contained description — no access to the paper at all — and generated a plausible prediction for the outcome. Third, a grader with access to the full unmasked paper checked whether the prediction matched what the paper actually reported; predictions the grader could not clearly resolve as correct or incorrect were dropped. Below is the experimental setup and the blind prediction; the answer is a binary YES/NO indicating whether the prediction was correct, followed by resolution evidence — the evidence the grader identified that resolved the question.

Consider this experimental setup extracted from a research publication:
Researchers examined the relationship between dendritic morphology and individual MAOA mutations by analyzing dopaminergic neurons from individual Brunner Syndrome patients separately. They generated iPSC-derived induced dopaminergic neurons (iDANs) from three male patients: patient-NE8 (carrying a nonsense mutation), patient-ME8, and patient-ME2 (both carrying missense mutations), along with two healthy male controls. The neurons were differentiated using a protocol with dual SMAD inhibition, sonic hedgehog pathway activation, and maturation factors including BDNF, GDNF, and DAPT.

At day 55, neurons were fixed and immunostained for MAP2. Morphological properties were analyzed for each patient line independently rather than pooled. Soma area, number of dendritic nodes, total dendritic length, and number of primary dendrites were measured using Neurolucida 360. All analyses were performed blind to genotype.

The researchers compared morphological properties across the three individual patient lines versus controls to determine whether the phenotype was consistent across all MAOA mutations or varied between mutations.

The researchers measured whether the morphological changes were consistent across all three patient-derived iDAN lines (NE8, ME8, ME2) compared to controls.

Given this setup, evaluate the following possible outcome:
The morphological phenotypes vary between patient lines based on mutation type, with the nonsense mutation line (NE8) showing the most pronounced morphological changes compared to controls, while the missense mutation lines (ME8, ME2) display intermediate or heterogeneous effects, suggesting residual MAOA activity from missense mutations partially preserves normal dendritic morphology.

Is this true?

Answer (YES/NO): NO